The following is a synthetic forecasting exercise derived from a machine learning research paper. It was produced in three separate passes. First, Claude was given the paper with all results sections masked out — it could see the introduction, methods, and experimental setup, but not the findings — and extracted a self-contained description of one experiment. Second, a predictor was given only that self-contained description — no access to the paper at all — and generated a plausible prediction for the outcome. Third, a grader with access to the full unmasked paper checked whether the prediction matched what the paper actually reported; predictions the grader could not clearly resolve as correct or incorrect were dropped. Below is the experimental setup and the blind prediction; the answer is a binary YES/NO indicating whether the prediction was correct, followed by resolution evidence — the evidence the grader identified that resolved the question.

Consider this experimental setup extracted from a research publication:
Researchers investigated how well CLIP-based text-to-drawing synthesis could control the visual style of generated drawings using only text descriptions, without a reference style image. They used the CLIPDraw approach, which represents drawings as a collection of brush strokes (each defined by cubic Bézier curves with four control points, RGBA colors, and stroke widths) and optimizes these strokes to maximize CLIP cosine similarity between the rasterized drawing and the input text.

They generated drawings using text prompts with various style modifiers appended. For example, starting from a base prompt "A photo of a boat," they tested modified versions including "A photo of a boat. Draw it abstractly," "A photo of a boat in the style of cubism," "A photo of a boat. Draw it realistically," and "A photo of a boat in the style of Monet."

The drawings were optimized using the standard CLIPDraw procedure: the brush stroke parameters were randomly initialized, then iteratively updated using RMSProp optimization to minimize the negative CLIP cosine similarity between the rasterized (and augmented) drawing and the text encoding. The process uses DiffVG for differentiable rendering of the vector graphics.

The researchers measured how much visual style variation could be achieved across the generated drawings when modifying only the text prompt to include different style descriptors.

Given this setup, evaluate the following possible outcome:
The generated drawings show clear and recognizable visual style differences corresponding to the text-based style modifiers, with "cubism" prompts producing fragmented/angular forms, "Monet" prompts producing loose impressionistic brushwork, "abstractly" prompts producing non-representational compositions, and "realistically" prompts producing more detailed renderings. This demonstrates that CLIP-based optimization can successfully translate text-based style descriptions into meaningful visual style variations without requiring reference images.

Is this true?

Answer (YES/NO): NO